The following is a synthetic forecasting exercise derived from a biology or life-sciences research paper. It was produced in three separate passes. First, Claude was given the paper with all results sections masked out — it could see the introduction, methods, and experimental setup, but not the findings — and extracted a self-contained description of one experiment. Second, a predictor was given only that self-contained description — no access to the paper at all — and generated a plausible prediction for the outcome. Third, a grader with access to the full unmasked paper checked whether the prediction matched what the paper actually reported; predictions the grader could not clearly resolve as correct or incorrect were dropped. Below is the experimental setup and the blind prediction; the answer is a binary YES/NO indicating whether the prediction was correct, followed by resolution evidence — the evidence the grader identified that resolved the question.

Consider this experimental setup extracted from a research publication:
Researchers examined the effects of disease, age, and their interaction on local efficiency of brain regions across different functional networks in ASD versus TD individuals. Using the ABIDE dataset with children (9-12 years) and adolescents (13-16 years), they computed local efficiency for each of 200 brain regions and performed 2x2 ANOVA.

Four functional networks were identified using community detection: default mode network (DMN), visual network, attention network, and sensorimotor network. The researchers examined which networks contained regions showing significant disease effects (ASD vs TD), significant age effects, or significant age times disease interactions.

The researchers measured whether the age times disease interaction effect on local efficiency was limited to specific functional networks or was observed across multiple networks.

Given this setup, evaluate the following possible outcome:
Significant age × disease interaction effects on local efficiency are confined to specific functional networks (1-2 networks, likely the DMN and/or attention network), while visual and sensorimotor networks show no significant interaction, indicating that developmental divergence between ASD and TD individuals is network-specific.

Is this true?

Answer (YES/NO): NO